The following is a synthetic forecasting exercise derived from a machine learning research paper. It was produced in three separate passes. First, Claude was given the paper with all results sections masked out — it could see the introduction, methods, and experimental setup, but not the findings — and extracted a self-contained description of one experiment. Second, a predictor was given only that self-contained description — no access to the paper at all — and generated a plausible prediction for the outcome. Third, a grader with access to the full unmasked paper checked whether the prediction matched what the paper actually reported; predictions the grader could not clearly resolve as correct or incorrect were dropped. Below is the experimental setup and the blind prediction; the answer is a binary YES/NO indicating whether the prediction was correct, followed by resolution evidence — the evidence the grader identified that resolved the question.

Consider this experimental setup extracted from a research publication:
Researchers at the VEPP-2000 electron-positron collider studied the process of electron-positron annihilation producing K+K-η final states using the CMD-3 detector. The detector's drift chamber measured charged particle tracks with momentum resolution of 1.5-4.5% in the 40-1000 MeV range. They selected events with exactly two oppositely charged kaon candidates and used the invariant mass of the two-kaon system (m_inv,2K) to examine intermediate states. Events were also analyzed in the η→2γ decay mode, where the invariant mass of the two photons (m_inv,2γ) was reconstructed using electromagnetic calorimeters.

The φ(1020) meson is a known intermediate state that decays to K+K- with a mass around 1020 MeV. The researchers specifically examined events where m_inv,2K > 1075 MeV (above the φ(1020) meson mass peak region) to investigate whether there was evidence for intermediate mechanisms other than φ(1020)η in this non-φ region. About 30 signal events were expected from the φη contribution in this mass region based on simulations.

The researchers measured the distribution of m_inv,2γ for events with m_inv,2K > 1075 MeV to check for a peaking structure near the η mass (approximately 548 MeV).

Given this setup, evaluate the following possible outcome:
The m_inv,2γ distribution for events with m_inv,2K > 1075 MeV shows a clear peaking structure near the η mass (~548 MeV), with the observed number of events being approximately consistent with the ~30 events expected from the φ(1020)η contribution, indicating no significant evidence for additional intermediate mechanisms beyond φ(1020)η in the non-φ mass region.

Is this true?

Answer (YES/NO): NO